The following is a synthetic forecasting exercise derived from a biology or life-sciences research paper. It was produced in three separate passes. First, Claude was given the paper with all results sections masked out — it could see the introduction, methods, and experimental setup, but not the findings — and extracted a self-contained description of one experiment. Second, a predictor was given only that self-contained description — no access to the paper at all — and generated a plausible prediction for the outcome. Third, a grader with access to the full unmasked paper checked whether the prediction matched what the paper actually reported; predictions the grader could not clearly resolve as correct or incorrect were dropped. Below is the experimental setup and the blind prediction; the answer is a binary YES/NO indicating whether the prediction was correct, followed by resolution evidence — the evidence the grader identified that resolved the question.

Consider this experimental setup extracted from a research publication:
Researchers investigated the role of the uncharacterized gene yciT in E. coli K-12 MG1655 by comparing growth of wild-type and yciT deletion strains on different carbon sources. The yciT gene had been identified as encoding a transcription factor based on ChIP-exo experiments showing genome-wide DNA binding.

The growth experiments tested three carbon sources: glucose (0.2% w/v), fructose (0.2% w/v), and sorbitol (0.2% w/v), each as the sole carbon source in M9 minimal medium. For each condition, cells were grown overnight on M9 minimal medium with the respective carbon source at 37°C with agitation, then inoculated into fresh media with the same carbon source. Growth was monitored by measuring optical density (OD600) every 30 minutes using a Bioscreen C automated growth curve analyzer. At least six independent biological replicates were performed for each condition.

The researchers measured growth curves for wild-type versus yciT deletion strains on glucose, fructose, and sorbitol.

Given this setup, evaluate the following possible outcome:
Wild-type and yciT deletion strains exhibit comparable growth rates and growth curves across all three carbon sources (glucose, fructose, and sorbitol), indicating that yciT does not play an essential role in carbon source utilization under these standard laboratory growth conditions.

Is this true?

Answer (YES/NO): YES